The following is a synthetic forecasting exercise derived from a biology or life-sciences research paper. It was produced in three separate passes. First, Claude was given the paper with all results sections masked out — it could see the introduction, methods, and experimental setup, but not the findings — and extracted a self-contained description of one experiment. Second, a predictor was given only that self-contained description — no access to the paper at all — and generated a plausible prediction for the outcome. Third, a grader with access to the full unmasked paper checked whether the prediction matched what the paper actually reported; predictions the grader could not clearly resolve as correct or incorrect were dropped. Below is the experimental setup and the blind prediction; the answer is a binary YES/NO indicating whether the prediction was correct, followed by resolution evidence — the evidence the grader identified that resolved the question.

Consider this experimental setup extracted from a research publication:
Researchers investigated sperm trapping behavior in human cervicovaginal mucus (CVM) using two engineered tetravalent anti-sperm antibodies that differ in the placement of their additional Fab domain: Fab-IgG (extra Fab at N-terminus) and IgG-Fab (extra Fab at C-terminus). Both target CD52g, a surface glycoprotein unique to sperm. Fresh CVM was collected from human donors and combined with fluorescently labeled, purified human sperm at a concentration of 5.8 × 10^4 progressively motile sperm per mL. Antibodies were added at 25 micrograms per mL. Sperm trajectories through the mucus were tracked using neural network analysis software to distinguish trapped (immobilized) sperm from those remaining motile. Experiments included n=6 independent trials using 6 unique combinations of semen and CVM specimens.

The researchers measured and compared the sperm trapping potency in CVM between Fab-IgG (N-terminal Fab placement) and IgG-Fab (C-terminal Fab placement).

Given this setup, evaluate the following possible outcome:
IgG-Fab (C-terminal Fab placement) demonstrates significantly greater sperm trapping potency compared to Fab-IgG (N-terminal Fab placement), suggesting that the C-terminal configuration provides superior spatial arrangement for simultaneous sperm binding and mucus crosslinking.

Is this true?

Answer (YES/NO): NO